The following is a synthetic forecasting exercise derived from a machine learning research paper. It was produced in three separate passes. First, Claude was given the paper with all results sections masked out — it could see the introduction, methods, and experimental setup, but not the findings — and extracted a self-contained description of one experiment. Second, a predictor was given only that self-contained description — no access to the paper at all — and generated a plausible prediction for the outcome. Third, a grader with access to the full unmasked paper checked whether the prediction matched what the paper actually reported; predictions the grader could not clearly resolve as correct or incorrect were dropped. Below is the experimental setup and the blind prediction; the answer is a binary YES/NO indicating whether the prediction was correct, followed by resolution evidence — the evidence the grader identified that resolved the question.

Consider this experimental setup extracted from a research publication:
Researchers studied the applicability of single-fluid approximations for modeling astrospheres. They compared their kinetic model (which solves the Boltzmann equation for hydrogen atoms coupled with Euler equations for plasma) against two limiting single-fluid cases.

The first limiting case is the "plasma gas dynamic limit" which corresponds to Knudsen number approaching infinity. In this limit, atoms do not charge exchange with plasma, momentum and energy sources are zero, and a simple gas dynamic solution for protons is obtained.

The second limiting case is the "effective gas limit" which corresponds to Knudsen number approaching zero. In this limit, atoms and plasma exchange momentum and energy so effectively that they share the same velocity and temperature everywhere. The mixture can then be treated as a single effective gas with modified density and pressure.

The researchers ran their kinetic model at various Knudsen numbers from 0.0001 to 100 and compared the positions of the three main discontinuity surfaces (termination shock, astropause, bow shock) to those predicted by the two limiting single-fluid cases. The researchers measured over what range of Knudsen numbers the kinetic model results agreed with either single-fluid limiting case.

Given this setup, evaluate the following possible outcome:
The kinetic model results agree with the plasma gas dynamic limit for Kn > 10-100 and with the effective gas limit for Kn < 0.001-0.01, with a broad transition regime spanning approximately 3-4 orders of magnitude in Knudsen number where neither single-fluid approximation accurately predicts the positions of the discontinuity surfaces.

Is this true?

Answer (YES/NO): NO